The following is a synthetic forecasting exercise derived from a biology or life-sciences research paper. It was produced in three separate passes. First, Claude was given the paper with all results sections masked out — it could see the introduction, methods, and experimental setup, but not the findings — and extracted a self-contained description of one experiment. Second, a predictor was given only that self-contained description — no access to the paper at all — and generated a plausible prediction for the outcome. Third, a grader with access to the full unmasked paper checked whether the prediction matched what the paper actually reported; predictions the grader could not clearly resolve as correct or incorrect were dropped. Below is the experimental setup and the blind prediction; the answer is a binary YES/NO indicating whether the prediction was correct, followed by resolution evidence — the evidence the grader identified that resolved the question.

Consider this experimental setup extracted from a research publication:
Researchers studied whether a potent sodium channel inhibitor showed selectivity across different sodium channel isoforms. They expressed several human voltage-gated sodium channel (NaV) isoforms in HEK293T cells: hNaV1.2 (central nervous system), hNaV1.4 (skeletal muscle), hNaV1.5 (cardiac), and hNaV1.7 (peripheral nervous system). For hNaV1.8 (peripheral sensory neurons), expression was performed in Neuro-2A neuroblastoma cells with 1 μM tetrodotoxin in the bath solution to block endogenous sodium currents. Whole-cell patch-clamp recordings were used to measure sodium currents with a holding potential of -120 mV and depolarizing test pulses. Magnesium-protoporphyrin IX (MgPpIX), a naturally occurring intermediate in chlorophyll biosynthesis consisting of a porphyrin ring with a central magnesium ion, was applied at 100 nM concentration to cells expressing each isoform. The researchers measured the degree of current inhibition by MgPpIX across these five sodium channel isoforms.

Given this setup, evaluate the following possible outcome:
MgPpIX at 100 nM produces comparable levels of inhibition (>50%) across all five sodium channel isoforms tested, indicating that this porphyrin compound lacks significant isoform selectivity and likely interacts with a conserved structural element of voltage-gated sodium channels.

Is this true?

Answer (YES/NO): NO